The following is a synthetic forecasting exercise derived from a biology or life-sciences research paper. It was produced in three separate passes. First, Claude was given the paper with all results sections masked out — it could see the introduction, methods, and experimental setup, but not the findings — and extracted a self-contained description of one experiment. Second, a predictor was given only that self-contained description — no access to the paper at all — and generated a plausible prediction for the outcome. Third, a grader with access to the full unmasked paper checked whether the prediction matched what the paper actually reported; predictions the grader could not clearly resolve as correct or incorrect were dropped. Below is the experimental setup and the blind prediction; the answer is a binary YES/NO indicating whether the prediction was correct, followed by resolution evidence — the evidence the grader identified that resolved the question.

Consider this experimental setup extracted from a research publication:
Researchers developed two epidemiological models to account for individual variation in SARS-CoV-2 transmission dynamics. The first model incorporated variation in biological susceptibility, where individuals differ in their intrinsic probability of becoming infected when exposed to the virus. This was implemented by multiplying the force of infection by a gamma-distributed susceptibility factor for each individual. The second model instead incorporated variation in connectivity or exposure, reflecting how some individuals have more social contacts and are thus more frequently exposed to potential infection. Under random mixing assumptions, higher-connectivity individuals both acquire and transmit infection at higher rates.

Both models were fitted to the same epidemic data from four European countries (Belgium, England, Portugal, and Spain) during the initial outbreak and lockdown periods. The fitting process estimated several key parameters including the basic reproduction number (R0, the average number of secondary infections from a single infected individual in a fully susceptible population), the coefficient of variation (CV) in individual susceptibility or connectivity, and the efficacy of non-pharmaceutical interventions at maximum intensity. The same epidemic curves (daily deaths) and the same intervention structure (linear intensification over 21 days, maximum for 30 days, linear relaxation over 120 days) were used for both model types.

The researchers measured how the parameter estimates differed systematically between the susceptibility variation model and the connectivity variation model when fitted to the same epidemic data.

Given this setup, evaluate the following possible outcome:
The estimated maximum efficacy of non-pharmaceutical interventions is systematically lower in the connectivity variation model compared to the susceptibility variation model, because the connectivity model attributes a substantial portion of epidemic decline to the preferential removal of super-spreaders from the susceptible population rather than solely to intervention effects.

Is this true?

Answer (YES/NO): NO